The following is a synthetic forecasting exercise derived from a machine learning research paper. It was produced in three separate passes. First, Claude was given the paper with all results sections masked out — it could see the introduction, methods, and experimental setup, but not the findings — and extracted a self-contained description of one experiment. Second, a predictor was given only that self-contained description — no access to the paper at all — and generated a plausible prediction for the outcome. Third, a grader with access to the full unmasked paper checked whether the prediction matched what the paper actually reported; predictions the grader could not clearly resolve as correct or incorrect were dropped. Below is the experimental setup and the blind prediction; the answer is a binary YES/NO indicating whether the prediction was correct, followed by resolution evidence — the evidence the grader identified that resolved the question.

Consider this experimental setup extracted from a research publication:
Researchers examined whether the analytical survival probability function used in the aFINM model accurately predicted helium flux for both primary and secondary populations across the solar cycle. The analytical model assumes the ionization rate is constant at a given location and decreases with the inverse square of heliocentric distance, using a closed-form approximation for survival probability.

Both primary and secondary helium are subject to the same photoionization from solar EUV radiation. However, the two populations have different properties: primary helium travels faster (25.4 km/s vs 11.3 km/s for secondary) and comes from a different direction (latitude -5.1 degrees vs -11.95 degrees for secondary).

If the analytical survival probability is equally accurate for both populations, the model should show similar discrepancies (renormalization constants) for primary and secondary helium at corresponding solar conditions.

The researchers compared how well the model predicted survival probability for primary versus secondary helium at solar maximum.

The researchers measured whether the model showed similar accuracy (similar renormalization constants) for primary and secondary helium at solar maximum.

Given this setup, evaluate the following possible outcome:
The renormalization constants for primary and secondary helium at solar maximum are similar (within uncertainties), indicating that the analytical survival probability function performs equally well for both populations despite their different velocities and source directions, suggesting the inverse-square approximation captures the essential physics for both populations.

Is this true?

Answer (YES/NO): NO